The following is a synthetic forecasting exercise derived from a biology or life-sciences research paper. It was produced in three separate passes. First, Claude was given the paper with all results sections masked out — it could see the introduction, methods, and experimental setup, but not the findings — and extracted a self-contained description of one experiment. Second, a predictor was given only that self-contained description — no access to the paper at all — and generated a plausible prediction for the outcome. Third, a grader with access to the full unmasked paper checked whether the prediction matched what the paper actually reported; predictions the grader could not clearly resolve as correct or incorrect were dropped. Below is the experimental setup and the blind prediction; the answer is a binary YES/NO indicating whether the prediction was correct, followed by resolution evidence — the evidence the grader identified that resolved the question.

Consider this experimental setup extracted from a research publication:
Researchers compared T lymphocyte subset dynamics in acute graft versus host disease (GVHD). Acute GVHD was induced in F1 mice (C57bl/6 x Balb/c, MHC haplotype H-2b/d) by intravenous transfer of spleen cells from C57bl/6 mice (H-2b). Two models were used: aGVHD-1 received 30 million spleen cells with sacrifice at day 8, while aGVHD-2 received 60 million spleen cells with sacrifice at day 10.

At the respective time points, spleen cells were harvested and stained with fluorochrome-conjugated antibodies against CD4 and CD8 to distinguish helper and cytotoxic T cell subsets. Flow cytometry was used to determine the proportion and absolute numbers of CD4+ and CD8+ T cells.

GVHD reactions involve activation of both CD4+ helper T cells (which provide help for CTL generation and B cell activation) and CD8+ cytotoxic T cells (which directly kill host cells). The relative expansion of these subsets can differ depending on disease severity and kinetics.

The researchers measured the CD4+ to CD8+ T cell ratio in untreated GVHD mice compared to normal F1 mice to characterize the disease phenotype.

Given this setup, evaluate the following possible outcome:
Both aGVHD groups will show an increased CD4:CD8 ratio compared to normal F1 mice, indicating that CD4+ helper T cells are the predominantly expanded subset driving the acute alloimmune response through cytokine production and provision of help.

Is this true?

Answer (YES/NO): NO